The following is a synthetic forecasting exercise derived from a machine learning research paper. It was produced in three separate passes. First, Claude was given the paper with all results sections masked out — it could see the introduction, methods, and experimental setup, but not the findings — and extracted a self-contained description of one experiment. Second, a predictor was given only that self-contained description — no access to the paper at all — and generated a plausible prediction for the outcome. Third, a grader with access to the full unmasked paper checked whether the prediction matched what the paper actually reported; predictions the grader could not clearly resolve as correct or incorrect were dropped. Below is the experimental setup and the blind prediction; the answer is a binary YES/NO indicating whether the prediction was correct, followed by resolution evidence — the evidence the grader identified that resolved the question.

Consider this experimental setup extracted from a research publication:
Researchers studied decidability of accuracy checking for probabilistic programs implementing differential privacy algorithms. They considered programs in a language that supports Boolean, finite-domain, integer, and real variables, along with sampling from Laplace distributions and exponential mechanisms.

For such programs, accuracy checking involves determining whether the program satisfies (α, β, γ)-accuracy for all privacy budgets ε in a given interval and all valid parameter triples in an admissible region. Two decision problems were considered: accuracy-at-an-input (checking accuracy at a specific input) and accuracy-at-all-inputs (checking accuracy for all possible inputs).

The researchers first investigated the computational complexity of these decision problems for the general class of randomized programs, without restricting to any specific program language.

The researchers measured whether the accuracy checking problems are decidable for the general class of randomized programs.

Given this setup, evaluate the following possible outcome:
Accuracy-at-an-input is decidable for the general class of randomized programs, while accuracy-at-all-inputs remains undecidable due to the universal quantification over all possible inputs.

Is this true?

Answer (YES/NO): NO